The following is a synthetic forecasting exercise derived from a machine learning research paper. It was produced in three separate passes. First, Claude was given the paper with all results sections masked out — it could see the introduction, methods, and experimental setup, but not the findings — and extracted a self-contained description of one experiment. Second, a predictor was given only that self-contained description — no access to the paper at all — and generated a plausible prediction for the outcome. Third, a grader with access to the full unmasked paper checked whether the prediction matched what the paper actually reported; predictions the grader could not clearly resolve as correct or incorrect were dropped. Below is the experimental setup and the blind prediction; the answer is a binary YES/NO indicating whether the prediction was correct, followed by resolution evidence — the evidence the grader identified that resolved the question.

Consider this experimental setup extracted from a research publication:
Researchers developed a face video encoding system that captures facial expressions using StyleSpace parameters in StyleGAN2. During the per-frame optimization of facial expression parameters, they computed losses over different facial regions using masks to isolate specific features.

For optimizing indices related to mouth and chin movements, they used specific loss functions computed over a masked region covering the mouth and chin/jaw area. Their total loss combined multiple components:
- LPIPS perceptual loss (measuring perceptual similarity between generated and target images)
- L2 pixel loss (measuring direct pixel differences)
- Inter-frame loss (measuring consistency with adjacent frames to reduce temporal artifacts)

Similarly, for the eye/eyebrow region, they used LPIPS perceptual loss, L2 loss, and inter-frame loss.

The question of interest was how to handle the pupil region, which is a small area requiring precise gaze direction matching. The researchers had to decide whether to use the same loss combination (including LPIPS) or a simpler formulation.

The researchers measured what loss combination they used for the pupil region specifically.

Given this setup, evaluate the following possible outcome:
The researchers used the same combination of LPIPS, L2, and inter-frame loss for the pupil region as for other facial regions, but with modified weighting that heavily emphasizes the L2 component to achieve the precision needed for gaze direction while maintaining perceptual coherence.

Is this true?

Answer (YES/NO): NO